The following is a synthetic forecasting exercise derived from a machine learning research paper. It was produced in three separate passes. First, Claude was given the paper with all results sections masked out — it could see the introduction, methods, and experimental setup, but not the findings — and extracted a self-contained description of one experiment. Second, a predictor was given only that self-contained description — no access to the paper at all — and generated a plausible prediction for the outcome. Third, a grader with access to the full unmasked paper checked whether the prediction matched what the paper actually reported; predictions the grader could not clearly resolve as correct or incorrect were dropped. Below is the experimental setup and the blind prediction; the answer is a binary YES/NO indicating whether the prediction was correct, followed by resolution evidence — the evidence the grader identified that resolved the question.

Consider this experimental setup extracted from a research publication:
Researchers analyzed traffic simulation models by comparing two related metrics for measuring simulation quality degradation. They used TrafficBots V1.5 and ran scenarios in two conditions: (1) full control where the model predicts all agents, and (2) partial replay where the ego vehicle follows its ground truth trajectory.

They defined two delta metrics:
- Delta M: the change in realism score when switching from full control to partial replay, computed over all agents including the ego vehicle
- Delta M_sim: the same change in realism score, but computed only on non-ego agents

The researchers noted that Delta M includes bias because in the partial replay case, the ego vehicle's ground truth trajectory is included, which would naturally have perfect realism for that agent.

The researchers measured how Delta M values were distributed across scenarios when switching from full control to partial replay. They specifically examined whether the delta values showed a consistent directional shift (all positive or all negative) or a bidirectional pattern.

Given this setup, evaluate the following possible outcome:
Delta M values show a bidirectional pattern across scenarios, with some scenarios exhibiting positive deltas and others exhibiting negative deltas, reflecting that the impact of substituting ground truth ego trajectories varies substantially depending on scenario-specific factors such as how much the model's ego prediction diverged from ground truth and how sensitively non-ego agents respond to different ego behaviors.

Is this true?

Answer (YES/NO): YES